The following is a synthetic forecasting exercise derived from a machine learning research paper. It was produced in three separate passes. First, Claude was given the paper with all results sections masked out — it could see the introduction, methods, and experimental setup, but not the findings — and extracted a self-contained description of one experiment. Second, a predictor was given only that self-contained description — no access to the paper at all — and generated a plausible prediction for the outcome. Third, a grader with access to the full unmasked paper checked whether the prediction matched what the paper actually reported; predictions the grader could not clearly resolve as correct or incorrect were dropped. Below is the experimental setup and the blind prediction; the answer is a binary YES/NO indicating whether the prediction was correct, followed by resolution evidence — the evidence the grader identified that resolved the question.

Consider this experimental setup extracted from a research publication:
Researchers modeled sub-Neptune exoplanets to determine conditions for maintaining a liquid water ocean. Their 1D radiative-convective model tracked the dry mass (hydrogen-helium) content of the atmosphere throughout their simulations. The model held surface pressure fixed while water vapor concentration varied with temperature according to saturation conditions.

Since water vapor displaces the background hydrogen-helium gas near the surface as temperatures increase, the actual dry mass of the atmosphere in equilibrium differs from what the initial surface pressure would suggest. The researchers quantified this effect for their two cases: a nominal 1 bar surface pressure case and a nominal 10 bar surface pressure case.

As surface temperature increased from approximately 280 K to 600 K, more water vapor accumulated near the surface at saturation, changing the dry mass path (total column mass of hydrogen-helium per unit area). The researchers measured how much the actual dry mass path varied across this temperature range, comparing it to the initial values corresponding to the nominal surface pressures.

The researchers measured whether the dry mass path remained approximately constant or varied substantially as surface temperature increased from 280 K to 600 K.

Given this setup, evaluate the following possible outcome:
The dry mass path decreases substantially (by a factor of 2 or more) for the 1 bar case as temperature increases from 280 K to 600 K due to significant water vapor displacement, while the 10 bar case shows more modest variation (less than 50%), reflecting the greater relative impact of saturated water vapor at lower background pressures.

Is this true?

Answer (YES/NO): NO